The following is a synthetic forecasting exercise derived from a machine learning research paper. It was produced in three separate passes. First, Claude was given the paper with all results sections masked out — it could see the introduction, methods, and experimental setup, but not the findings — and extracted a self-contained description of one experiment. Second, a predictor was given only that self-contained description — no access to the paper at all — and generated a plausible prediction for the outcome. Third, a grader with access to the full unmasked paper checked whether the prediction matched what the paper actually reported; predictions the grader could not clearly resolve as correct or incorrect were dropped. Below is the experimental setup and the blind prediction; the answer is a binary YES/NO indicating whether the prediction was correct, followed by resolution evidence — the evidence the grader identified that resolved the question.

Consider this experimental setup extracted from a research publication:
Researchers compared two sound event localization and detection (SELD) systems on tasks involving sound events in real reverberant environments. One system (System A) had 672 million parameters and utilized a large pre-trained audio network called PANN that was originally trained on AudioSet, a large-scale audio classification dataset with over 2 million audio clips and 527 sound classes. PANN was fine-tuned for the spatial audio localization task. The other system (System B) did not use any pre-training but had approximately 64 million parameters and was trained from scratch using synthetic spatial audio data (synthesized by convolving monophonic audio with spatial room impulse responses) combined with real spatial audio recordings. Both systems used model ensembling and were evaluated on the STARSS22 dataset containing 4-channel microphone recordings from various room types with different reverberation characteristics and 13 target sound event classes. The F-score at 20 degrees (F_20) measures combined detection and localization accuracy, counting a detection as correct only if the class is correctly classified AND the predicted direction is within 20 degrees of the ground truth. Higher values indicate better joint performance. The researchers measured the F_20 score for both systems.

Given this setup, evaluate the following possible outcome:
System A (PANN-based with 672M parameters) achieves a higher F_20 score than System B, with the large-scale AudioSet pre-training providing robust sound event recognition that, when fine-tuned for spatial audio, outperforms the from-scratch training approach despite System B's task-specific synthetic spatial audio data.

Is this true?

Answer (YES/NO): NO